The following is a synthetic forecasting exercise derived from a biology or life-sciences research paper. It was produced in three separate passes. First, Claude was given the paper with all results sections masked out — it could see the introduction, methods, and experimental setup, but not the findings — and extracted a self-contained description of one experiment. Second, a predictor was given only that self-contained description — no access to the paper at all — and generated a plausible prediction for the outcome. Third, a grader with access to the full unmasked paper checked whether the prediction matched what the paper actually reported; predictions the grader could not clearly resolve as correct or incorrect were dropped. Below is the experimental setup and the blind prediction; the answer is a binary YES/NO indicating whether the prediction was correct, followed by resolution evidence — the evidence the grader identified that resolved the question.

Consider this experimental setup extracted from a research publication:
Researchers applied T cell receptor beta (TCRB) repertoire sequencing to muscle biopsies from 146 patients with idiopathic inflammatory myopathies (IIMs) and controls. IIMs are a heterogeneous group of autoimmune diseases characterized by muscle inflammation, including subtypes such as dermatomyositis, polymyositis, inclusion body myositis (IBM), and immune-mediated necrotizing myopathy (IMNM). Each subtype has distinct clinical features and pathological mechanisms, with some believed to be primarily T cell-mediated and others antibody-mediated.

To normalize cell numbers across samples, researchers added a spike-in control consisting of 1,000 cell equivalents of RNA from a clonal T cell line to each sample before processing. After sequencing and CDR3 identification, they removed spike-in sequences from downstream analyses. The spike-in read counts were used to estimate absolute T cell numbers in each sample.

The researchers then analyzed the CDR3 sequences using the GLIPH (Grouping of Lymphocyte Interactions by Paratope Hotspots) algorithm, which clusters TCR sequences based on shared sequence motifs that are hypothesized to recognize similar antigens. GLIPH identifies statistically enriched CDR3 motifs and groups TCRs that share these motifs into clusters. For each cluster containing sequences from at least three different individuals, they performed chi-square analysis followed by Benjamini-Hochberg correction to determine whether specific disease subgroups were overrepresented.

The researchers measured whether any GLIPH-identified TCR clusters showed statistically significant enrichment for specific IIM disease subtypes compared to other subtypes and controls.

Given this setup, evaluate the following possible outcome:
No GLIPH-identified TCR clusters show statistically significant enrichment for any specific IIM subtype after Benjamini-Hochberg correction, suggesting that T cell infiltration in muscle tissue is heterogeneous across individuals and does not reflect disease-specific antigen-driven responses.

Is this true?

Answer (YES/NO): NO